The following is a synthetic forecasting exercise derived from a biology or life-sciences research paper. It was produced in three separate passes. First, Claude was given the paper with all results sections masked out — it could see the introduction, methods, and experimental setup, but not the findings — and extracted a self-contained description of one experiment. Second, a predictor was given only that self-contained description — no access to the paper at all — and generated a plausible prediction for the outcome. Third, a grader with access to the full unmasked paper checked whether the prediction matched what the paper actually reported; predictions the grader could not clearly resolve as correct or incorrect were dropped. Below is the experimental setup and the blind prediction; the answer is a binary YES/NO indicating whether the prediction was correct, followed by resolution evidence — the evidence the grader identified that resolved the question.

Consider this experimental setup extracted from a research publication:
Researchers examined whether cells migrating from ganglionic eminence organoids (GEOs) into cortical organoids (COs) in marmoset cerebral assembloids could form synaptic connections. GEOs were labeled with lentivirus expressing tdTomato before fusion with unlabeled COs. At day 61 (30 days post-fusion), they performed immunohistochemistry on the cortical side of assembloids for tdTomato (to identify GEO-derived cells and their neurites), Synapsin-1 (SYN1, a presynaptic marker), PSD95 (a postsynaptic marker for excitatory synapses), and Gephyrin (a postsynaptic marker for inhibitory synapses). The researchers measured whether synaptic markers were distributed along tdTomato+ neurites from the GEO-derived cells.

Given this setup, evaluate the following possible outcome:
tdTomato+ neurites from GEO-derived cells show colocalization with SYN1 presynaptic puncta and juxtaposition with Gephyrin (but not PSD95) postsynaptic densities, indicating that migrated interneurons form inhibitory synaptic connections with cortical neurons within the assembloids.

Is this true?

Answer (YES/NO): NO